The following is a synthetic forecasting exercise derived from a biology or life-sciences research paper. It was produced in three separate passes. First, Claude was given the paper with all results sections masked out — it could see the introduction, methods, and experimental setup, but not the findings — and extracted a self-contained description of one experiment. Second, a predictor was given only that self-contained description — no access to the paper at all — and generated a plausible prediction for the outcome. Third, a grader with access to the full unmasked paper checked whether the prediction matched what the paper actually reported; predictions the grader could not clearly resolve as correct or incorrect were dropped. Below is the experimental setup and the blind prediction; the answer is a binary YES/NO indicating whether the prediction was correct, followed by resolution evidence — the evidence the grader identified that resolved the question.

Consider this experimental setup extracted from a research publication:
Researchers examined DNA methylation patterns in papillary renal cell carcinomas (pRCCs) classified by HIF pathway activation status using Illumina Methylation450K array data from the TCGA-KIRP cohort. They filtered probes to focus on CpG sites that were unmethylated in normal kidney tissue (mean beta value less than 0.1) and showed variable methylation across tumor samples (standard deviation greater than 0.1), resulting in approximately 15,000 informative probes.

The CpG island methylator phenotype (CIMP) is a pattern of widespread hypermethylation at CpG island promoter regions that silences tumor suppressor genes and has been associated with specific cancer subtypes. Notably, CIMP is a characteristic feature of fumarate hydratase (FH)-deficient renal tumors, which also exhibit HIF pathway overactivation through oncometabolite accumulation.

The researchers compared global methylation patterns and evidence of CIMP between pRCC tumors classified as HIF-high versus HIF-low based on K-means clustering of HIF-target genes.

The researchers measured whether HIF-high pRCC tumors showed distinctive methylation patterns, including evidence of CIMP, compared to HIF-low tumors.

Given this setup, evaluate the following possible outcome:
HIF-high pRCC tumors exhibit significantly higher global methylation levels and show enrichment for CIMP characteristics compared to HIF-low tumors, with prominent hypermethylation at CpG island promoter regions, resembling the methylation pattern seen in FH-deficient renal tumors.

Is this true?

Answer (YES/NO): NO